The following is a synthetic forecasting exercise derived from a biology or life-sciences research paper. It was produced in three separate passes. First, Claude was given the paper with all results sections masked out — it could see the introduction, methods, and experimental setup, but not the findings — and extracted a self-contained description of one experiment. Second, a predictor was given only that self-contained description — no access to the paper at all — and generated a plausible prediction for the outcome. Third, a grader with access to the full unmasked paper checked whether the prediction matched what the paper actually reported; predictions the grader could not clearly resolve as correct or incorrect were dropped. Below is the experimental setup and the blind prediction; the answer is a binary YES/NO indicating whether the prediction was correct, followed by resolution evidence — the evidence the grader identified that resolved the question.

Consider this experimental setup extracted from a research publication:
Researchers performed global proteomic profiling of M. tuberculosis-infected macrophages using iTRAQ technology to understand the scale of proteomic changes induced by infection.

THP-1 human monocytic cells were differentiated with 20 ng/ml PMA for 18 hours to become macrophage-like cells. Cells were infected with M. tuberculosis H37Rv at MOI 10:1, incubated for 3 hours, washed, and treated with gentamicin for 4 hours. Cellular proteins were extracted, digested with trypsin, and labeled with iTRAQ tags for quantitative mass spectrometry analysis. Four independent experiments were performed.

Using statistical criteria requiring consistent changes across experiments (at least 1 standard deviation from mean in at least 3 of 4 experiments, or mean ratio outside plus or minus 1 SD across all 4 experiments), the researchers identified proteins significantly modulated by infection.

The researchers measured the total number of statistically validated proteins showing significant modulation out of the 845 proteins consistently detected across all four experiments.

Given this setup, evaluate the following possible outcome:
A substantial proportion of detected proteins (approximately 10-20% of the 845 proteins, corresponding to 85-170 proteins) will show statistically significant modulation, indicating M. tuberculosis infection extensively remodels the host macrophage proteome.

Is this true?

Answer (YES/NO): NO